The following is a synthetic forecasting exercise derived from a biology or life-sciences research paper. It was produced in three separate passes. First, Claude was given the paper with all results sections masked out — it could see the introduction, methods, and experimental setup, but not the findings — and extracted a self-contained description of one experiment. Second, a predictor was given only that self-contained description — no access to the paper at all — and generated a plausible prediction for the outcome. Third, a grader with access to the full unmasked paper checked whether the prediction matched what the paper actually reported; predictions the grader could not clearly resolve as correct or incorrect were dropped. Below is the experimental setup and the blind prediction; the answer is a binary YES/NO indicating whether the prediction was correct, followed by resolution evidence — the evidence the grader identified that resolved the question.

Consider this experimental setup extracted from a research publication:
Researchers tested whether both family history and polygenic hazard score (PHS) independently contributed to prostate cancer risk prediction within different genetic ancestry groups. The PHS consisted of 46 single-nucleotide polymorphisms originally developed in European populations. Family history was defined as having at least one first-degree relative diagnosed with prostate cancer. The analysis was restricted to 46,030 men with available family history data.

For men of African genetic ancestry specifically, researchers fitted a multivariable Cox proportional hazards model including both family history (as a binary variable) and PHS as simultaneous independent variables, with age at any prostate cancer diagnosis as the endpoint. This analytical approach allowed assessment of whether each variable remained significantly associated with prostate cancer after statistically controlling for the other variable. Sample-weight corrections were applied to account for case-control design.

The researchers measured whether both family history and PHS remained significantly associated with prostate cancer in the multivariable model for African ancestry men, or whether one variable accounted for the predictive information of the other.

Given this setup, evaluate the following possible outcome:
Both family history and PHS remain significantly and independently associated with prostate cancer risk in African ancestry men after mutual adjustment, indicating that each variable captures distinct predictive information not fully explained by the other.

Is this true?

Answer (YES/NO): YES